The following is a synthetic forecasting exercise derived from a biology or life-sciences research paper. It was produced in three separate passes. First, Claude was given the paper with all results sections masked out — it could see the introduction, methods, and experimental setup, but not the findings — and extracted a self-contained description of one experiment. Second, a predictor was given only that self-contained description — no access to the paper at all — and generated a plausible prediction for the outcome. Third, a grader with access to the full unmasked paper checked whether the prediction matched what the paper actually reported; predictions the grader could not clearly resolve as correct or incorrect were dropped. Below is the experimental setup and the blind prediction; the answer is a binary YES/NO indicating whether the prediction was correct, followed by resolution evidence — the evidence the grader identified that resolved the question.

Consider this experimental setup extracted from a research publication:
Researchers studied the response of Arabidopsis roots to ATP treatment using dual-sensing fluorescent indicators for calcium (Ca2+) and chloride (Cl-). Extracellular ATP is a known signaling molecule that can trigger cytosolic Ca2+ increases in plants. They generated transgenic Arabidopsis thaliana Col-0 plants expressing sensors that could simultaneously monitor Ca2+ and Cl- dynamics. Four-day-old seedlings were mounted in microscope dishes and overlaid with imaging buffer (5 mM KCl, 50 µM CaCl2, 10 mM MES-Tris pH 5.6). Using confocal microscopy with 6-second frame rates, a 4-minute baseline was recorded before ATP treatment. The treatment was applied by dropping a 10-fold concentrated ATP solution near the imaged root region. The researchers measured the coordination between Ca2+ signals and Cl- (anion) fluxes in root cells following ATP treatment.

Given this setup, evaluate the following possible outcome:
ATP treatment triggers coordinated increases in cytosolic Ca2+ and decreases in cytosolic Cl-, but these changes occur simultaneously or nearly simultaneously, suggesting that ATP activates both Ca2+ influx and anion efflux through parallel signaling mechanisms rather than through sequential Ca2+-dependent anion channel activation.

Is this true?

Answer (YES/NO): NO